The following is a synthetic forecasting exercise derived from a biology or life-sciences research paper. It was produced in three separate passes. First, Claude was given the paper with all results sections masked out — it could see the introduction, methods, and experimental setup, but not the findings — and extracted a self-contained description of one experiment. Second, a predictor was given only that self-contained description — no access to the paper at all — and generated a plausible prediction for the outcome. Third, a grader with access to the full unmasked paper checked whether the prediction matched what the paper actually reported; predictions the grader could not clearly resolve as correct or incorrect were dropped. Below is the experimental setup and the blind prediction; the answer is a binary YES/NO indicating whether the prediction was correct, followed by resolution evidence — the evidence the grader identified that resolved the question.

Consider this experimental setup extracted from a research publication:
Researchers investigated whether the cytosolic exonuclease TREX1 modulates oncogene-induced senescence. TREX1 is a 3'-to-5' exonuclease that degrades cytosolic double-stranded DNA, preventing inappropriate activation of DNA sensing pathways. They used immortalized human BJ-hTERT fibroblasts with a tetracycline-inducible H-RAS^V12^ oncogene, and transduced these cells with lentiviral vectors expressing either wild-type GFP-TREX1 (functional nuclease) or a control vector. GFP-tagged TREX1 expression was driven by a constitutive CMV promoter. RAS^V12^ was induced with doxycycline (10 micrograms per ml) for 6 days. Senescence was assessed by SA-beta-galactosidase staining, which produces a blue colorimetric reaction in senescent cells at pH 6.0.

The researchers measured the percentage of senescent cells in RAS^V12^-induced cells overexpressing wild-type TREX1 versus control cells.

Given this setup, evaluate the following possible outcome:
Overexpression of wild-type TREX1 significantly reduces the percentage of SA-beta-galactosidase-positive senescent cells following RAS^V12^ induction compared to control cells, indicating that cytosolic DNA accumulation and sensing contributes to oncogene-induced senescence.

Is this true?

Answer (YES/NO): YES